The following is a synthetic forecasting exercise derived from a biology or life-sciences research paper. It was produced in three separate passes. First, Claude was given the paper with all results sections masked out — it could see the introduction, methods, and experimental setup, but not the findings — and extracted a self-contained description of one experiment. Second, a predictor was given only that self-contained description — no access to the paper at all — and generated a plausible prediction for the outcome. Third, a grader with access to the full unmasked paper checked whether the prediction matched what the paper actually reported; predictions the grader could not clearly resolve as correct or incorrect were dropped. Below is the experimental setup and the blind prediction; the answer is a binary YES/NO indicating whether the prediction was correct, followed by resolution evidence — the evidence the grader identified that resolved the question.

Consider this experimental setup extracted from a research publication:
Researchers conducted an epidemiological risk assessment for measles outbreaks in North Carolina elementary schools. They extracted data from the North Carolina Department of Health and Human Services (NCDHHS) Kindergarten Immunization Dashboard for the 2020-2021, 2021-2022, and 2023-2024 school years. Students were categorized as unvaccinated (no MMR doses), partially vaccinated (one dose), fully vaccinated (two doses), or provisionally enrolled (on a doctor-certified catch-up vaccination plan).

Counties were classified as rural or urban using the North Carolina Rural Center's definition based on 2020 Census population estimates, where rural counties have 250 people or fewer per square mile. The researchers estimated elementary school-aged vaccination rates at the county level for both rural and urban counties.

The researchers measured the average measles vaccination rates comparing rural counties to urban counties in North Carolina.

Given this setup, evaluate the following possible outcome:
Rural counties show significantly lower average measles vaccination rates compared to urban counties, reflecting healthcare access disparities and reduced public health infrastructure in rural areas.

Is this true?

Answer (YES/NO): NO